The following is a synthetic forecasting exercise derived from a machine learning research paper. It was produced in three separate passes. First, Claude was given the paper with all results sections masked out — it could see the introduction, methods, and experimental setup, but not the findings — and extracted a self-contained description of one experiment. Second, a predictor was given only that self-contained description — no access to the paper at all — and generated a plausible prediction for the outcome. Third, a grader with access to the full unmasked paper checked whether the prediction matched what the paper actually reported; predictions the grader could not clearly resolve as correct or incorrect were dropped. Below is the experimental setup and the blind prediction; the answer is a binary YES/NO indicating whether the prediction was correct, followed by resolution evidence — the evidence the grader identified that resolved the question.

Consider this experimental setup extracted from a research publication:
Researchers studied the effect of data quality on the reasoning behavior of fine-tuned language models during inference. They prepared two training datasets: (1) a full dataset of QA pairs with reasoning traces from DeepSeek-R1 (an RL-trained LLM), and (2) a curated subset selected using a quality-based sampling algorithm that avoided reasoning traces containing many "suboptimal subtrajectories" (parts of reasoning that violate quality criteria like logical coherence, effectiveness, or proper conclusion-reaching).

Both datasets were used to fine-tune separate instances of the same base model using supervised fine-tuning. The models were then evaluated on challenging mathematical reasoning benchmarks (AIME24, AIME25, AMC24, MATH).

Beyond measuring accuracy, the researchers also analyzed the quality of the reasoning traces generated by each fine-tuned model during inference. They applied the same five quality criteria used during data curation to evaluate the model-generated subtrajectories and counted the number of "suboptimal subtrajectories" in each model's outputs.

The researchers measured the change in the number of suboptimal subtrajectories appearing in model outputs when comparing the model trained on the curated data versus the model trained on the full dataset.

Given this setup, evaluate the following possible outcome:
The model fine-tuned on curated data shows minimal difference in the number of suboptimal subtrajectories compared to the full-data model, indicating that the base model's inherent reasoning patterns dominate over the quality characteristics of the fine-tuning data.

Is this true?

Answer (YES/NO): NO